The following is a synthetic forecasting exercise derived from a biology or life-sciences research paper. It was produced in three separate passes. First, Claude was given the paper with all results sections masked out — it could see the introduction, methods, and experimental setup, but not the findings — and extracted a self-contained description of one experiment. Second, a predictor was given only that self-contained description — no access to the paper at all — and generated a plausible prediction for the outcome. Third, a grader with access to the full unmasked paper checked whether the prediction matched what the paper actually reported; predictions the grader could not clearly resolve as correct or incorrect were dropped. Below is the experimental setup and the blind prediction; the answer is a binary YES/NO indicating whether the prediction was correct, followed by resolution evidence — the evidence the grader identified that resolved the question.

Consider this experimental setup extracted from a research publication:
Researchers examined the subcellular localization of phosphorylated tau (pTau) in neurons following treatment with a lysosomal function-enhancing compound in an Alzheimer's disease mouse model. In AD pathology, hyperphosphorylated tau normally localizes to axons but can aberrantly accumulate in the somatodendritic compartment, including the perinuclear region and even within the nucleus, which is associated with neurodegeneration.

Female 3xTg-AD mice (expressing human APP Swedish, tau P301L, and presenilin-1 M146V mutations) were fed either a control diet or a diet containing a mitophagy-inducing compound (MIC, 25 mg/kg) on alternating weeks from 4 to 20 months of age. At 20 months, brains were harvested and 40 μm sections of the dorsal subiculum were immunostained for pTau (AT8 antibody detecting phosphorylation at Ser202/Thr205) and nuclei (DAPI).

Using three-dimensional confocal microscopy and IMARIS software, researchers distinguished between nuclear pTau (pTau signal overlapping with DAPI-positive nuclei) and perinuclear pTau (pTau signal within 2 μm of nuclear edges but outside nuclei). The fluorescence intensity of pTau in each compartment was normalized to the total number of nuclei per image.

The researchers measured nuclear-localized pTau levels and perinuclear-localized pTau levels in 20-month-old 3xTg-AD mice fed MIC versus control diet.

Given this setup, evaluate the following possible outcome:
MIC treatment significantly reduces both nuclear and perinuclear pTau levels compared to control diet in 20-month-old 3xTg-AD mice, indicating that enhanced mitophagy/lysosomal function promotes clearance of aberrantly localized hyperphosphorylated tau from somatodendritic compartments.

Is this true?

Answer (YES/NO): YES